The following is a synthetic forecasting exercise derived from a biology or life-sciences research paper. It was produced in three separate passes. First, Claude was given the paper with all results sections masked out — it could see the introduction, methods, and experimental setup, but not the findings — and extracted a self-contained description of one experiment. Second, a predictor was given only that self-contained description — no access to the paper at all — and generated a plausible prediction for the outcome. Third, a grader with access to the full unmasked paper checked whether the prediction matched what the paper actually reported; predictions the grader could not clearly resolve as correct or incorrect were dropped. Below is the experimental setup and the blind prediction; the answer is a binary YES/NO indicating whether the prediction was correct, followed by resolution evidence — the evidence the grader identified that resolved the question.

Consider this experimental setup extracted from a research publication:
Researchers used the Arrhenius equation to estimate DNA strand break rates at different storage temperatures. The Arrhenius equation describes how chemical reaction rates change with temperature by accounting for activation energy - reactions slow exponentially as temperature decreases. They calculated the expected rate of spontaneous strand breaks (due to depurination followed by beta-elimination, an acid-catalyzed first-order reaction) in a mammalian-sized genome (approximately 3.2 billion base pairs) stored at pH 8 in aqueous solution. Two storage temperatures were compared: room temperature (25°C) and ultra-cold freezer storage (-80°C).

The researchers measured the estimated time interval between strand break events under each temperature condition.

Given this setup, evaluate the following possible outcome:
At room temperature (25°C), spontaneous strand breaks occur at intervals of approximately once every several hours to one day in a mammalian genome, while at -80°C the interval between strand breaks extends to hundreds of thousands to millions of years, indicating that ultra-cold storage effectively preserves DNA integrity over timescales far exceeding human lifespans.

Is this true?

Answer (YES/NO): NO